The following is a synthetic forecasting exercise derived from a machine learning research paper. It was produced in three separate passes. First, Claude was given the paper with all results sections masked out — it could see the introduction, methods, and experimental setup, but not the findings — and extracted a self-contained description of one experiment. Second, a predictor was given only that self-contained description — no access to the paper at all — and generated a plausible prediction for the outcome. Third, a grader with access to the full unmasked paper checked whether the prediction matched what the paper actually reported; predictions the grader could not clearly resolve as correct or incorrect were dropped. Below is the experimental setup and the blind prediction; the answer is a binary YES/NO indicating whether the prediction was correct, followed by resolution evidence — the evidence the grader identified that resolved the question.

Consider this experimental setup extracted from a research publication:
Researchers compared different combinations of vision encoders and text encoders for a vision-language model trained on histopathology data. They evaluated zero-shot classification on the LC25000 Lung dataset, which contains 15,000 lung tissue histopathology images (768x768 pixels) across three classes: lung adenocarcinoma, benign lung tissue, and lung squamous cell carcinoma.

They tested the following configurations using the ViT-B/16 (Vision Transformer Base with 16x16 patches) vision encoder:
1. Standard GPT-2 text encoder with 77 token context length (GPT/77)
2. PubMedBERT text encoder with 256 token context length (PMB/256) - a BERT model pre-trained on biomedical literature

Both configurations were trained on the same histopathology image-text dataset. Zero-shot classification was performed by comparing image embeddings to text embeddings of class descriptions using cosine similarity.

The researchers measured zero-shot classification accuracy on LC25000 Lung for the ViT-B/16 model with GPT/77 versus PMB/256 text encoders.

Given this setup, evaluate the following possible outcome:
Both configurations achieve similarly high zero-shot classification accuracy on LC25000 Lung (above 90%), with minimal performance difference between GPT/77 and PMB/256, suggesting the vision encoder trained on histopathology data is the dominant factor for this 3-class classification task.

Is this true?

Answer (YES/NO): NO